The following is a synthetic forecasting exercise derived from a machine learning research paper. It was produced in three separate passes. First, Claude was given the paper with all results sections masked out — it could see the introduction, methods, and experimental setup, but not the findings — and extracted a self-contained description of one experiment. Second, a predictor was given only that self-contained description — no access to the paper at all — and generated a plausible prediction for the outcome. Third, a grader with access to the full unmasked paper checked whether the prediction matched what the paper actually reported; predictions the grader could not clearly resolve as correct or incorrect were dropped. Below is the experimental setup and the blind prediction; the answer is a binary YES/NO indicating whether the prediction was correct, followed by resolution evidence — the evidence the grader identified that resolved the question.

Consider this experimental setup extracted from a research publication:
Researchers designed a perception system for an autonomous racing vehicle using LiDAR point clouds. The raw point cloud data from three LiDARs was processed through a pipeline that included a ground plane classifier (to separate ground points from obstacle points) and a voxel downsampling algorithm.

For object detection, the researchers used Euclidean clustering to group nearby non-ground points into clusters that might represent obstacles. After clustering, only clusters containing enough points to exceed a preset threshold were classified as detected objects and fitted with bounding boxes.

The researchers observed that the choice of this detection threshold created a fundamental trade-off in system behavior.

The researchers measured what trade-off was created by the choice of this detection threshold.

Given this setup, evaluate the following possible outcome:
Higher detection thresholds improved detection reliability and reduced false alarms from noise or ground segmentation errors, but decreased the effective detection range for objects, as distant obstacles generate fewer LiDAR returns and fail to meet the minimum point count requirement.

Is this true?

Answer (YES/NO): NO